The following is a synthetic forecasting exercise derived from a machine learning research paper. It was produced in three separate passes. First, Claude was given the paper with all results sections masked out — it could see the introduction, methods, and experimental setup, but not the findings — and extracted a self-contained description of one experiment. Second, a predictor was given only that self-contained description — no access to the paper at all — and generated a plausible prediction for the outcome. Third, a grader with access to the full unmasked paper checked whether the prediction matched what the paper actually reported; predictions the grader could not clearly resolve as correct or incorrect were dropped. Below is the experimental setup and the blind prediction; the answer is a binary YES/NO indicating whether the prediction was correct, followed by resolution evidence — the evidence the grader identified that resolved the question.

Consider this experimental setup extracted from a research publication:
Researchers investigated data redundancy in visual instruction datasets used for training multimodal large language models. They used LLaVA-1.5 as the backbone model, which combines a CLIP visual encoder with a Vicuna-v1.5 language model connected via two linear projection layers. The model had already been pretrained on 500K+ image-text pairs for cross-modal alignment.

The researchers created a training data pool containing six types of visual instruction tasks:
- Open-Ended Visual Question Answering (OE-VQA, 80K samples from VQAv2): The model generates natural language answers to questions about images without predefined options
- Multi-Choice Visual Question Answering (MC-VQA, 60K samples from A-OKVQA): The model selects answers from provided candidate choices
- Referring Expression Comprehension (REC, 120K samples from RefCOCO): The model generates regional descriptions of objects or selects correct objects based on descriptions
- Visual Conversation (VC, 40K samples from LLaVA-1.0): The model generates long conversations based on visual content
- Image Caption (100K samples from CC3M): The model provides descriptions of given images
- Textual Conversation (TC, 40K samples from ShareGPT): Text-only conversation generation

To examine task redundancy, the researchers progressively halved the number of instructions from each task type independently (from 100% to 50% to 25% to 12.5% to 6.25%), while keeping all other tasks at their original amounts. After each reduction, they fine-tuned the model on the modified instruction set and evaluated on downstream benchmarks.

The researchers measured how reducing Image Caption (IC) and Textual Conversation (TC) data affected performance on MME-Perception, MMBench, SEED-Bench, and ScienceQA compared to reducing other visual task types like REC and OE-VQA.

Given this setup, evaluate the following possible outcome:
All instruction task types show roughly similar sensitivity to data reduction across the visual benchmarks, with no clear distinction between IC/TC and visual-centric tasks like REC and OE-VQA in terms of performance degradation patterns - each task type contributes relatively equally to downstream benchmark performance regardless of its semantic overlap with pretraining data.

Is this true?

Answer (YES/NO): NO